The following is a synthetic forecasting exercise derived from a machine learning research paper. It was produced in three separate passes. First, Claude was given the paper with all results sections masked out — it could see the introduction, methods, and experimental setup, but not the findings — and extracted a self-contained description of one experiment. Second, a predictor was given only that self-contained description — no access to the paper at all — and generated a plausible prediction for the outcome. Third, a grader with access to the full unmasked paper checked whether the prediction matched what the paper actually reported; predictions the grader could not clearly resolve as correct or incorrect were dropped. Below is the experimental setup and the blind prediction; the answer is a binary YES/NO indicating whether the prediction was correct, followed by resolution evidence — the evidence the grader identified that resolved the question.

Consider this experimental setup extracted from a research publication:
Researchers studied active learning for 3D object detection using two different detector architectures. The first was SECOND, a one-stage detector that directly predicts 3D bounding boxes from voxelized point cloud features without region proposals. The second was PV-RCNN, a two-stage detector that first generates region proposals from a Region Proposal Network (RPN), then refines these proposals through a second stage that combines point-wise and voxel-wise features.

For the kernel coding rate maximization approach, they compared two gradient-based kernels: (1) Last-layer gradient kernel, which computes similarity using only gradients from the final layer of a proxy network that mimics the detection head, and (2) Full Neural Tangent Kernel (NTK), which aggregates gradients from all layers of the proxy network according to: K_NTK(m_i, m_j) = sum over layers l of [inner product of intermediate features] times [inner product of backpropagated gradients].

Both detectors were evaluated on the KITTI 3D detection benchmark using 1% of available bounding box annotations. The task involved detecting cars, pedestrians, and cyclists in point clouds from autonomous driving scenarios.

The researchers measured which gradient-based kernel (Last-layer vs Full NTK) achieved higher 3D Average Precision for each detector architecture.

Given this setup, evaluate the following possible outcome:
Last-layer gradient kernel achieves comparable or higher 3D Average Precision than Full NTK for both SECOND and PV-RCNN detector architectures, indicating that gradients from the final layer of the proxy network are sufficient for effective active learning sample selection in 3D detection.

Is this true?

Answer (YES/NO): NO